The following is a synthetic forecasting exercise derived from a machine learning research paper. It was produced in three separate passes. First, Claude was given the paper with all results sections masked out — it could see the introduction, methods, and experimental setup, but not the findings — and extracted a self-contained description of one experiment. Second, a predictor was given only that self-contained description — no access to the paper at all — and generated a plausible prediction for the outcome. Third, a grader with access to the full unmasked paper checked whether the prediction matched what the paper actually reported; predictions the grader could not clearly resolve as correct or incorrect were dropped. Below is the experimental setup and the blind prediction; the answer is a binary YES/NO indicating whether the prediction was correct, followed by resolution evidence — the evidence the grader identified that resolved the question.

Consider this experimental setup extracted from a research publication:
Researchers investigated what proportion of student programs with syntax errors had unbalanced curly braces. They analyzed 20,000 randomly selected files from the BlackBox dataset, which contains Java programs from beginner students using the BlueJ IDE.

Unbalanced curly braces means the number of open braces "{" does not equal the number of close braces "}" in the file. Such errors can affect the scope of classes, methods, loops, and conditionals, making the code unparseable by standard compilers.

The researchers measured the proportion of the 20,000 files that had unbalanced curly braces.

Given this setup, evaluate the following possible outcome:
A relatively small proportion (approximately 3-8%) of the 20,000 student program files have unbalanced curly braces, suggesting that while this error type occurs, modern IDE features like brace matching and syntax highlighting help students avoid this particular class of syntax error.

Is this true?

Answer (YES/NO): NO